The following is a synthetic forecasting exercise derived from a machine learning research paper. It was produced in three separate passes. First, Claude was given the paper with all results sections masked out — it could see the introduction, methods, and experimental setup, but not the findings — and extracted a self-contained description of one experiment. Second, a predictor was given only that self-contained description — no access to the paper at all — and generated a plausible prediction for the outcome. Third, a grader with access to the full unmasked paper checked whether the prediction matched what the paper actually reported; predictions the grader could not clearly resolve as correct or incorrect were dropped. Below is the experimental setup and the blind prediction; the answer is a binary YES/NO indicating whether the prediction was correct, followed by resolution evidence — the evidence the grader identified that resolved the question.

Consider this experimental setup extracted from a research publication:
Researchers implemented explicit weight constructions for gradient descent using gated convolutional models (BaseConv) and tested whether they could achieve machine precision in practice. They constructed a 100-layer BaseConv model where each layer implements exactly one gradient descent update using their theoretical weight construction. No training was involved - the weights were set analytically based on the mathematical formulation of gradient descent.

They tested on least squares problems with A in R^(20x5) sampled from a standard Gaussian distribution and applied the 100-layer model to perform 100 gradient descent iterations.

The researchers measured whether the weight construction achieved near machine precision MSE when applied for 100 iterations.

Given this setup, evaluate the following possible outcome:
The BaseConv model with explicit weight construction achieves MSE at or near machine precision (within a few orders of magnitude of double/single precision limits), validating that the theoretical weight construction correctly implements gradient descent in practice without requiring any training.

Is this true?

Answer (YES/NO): YES